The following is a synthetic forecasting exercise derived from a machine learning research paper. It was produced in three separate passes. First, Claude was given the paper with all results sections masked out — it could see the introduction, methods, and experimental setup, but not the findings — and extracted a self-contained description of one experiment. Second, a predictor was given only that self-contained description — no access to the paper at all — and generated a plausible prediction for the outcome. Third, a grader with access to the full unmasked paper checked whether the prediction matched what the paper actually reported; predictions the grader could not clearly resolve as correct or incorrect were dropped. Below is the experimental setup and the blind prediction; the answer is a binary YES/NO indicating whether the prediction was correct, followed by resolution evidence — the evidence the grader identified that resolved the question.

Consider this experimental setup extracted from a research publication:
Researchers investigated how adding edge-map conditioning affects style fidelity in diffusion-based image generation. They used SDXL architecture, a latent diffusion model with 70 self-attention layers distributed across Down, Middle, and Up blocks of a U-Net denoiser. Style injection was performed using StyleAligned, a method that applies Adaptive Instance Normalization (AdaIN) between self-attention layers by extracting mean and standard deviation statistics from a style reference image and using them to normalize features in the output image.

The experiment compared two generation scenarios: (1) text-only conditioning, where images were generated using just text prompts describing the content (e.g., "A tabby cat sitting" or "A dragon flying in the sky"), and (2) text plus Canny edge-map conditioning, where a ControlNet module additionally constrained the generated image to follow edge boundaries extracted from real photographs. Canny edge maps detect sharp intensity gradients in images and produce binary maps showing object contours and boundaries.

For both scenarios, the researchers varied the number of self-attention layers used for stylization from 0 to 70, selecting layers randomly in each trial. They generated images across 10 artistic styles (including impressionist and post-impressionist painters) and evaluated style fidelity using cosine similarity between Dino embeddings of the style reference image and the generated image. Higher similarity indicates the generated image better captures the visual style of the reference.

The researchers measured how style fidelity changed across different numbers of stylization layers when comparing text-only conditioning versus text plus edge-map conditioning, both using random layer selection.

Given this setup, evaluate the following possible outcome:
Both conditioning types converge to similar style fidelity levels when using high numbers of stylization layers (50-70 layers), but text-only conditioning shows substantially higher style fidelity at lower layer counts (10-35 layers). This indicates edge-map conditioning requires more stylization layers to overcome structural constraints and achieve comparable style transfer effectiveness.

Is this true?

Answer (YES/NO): NO